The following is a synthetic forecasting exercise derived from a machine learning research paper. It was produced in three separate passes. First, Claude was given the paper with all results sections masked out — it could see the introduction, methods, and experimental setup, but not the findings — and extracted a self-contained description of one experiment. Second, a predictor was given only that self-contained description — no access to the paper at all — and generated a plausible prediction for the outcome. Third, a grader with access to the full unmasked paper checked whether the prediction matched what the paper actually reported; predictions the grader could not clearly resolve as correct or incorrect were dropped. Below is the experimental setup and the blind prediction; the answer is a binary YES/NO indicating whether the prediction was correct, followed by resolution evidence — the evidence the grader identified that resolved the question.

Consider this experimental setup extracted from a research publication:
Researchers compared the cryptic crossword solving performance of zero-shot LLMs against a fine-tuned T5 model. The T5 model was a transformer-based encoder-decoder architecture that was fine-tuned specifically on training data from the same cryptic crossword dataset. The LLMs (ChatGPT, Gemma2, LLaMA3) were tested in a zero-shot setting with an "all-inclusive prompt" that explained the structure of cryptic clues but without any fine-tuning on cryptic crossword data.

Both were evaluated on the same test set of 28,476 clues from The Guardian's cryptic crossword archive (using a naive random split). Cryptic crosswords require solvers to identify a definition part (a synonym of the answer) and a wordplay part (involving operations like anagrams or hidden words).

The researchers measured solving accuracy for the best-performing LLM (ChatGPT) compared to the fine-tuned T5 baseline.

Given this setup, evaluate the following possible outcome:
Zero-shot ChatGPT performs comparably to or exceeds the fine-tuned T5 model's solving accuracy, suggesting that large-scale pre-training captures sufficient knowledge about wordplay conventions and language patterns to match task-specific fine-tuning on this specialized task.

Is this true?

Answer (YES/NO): NO